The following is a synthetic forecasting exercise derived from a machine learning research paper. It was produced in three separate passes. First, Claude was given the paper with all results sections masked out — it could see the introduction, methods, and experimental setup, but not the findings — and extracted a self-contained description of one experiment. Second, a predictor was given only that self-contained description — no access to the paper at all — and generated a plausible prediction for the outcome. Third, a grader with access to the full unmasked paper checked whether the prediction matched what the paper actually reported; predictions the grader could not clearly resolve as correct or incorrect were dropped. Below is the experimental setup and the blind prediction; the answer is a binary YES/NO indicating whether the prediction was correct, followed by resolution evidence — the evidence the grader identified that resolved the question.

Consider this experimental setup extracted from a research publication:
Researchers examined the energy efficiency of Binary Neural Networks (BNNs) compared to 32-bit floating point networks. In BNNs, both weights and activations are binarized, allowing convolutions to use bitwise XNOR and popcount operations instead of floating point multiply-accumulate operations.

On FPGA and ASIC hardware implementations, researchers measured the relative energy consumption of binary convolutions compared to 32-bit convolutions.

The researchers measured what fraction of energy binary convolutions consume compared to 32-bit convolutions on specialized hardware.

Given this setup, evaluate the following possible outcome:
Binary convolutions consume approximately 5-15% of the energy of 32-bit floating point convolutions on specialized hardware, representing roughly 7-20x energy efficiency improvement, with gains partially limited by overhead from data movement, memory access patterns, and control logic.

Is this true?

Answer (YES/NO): NO